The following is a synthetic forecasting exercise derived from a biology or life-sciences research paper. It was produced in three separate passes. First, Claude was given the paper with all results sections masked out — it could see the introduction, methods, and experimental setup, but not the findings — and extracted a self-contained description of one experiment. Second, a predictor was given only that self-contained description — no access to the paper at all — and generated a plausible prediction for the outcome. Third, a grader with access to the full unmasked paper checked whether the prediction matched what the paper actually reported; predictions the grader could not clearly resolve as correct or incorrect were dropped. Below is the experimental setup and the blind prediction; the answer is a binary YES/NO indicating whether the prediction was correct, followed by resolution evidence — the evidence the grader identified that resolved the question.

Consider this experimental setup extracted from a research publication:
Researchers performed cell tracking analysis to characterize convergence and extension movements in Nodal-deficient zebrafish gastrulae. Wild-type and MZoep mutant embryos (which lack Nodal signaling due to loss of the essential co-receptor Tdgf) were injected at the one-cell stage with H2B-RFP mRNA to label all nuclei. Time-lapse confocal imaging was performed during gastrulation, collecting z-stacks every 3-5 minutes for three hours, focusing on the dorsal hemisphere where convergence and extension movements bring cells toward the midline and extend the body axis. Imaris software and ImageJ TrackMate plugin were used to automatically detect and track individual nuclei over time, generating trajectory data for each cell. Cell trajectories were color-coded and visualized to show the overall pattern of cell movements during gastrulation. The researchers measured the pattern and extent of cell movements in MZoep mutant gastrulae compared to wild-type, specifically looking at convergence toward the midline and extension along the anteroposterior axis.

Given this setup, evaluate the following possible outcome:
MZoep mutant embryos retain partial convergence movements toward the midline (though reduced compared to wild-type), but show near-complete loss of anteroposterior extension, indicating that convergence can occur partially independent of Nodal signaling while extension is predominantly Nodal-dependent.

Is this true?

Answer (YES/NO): NO